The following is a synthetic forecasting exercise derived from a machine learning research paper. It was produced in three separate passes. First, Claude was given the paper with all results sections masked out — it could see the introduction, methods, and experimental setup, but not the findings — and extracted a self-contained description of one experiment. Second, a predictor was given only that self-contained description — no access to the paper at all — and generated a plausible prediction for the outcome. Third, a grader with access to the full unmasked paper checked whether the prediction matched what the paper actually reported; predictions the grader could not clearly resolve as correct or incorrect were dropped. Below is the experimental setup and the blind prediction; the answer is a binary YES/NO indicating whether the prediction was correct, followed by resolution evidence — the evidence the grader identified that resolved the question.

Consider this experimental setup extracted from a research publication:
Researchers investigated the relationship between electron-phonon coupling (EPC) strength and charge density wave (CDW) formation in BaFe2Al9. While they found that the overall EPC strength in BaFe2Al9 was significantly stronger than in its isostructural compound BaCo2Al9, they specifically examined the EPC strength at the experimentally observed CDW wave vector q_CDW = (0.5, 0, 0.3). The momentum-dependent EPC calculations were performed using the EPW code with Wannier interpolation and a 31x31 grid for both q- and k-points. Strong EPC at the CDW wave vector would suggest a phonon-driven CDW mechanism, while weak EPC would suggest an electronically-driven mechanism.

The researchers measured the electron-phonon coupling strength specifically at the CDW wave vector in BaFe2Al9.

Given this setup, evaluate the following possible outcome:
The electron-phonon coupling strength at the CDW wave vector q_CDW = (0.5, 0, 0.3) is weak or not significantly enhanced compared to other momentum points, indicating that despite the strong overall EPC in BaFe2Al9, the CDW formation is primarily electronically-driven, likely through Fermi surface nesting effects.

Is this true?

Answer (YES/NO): YES